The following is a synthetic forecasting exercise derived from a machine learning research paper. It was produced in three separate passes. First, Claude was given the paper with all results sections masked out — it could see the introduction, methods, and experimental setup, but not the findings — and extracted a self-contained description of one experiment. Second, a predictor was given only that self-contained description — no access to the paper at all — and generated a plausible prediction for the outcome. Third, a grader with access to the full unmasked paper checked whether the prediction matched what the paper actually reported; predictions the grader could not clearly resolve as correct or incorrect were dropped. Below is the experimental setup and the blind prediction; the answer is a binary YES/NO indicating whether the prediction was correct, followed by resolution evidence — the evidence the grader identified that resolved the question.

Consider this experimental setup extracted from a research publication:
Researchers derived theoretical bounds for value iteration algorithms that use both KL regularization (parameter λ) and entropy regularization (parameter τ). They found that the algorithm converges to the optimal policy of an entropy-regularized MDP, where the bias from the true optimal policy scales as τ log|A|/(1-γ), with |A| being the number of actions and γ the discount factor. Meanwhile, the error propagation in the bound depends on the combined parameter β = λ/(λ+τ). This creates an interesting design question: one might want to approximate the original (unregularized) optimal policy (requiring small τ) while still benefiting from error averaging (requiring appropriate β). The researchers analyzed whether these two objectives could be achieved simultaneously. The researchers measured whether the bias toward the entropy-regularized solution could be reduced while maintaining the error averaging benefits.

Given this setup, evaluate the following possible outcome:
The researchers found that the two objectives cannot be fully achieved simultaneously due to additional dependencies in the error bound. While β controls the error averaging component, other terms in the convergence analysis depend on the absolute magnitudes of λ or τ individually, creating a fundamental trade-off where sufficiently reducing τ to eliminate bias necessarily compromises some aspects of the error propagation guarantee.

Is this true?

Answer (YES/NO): NO